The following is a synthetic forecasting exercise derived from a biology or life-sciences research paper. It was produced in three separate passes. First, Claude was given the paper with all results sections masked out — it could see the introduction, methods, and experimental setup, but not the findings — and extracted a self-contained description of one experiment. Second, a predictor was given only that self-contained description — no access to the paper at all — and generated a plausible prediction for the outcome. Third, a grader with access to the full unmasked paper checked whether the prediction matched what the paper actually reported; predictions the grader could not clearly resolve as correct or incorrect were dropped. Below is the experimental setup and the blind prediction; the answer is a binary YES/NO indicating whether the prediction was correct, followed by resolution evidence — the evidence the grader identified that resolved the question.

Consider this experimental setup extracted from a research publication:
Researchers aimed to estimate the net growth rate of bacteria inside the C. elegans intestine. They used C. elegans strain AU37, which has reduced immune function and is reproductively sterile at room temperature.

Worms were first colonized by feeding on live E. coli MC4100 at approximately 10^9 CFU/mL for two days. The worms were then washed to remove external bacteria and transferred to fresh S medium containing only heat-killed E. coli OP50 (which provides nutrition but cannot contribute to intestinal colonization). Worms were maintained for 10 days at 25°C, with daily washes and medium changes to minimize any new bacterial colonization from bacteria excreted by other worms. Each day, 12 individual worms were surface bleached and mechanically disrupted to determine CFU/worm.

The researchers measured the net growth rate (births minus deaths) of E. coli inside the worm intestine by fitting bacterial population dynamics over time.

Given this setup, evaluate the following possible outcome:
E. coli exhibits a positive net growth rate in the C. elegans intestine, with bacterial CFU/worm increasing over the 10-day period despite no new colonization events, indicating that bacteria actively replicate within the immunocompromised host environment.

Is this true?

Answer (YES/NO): YES